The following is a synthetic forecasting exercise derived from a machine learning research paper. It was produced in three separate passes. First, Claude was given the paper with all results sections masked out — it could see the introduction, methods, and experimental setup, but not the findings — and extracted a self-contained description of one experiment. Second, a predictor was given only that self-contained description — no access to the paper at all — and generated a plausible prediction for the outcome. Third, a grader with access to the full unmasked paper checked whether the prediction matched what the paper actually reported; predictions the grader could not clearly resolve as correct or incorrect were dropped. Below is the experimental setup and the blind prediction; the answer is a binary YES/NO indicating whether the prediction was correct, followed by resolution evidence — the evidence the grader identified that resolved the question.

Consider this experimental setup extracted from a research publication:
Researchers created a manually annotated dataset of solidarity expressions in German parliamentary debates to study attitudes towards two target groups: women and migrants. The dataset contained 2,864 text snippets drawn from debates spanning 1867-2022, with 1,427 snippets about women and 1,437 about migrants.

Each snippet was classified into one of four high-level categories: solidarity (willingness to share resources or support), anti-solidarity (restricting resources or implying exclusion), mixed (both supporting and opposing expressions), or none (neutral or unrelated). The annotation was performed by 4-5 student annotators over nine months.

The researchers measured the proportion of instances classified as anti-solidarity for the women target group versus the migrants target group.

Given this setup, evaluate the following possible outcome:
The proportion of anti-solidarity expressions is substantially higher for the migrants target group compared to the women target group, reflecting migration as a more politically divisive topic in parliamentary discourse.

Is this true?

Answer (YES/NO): YES